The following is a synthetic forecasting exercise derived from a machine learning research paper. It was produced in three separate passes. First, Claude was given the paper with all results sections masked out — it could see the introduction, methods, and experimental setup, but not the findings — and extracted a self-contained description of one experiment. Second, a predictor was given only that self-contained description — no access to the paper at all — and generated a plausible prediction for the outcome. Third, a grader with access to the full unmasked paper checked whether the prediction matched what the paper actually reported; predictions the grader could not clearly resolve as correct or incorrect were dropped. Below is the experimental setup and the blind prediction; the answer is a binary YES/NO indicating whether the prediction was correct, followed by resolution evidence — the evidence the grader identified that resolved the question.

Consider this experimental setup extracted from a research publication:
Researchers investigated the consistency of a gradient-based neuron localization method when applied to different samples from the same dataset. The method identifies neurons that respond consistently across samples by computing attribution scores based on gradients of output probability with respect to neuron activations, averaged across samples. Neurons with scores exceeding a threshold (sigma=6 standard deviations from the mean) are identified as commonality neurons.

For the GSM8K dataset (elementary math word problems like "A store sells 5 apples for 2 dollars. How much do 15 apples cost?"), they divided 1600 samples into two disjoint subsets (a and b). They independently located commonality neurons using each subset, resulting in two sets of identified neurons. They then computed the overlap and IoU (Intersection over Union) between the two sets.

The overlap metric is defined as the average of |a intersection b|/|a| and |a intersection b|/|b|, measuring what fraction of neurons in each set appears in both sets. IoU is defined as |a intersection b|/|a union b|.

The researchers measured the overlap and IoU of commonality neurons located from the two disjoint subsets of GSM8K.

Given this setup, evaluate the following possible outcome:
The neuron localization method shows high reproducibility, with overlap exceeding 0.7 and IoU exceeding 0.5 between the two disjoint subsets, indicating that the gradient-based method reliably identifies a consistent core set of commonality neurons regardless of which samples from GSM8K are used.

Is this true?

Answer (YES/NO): YES